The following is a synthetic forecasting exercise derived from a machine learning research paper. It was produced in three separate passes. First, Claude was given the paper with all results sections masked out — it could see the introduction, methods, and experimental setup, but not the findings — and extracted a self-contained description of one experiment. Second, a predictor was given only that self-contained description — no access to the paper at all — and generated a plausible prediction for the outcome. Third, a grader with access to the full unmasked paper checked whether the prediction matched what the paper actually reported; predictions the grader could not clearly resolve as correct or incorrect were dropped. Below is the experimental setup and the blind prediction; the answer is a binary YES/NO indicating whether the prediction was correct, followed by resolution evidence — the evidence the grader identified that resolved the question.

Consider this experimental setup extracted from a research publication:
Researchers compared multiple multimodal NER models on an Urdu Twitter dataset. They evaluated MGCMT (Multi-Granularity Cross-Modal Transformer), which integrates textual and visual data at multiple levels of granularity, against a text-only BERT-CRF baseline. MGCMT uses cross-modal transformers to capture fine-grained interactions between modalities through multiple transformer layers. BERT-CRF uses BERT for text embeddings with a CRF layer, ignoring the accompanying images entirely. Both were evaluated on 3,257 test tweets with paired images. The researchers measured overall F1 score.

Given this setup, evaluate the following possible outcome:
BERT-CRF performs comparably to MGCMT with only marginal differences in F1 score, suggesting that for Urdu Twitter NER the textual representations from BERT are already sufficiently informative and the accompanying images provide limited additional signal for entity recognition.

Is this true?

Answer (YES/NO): NO